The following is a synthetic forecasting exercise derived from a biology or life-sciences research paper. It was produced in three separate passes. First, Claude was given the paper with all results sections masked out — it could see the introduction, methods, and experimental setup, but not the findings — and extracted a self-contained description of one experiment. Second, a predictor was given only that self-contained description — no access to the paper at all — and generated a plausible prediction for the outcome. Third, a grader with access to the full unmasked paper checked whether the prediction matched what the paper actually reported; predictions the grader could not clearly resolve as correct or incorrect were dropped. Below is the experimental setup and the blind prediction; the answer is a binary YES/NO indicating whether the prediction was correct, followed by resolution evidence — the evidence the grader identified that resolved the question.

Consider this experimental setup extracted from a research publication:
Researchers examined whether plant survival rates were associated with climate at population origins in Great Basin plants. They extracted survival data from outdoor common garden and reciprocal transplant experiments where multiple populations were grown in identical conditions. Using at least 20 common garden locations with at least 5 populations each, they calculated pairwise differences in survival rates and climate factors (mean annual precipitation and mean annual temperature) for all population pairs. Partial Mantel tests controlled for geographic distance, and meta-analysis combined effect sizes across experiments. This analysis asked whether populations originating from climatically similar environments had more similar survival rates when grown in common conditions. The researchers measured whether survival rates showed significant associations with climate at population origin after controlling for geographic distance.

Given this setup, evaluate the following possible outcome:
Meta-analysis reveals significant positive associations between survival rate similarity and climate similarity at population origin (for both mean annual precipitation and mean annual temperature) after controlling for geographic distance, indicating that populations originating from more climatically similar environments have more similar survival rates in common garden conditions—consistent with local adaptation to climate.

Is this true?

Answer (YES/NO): YES